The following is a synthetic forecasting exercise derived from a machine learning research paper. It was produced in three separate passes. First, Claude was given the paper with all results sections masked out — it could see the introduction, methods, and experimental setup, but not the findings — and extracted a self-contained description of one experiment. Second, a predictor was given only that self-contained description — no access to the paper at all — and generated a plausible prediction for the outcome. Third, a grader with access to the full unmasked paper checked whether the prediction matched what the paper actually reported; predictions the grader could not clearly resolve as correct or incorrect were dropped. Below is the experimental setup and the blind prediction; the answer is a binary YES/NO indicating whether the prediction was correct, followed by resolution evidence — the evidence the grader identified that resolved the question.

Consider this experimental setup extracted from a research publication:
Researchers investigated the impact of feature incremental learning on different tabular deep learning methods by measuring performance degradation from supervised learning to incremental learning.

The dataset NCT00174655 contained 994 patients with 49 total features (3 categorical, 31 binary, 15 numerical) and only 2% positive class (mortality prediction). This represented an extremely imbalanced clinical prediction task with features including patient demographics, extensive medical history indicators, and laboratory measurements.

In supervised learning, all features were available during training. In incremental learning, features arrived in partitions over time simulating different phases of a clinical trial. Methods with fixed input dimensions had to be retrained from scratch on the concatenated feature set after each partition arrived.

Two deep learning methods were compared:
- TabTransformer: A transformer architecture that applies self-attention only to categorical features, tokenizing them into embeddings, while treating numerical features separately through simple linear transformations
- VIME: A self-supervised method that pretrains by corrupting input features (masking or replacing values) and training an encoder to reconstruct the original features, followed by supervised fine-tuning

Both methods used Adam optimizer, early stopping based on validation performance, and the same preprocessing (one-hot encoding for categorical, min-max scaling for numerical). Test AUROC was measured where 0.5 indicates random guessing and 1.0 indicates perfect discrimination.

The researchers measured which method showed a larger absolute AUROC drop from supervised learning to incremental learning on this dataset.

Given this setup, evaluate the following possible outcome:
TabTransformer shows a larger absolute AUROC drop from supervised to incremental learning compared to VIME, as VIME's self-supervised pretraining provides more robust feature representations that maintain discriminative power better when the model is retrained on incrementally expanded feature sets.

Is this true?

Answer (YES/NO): YES